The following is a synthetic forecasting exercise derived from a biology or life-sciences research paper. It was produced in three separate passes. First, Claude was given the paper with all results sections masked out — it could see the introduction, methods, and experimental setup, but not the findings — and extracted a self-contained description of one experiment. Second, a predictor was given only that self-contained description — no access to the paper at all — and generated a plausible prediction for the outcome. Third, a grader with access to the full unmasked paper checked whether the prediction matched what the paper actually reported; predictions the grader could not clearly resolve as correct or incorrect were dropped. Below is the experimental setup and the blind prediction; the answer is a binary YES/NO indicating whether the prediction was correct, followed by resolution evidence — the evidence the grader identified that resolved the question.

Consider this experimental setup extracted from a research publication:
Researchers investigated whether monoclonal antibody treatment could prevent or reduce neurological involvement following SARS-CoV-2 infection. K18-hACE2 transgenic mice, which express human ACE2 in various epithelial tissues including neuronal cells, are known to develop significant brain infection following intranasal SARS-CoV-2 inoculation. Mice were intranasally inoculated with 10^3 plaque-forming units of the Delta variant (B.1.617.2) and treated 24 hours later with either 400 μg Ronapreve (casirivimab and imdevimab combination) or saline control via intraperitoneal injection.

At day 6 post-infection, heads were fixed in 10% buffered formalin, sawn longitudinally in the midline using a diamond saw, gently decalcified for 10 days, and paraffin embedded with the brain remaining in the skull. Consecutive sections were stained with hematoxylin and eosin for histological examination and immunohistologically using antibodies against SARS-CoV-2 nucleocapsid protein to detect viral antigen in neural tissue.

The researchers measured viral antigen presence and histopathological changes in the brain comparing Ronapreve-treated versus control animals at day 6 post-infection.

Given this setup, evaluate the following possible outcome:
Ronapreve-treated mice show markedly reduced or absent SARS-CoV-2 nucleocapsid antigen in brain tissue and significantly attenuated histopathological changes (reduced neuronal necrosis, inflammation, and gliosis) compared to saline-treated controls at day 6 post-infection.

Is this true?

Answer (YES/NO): YES